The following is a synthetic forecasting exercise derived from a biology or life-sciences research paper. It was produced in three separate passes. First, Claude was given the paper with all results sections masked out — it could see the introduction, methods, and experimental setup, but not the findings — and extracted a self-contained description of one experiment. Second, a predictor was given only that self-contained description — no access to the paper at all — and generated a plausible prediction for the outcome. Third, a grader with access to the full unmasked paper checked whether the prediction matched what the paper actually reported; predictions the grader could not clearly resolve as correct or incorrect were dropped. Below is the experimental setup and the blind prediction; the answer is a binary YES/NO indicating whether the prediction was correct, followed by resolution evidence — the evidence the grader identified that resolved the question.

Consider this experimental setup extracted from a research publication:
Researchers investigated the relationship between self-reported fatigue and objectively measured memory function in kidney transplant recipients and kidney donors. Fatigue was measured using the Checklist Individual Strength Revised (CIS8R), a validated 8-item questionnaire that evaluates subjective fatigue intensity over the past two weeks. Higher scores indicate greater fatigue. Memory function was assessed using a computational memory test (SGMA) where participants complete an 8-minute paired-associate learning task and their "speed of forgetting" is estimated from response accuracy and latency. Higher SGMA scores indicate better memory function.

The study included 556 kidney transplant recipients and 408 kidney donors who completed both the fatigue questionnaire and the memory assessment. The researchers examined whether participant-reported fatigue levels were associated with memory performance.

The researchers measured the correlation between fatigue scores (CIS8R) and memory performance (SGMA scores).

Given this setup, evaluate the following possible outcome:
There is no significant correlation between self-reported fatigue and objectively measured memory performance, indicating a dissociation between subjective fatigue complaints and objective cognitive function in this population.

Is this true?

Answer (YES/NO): NO